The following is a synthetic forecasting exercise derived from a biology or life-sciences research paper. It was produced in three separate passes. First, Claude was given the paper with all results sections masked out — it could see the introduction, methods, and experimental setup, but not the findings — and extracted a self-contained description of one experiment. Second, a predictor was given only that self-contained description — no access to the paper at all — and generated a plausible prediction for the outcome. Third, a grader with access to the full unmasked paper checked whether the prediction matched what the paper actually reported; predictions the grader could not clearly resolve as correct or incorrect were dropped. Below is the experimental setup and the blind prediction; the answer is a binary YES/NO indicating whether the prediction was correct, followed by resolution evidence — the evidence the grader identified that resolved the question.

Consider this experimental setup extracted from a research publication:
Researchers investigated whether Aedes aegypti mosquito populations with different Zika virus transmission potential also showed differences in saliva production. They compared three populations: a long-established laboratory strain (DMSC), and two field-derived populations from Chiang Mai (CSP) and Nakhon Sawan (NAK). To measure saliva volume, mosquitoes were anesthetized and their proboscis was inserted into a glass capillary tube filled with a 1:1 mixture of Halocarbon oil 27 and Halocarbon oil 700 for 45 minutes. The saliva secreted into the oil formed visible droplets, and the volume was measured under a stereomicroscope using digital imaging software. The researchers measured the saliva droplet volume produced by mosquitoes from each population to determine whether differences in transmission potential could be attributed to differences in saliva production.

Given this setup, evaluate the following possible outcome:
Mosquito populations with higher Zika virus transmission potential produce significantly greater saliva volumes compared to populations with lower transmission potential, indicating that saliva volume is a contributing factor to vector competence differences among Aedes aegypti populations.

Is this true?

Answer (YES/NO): NO